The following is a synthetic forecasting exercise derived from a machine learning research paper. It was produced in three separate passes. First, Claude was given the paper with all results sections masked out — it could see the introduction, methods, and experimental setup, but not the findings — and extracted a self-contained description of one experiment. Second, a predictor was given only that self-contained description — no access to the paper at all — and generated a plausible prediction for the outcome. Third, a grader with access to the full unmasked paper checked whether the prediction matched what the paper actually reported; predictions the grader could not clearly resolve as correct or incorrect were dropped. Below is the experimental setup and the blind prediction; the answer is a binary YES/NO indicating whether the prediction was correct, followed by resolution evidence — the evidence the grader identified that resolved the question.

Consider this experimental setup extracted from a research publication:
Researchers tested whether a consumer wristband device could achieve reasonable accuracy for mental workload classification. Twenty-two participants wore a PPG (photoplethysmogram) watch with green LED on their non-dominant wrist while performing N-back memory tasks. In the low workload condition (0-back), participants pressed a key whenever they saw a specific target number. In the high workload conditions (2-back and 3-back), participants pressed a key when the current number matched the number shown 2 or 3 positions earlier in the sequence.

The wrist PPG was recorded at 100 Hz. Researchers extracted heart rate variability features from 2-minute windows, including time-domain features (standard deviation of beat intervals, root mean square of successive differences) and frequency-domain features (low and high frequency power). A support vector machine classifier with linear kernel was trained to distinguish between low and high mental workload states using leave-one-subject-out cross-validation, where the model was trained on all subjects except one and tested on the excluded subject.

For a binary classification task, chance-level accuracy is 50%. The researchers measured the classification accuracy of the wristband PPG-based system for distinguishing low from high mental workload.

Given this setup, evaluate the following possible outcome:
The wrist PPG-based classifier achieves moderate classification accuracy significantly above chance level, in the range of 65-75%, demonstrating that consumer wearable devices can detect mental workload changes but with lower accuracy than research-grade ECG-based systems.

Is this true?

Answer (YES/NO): NO